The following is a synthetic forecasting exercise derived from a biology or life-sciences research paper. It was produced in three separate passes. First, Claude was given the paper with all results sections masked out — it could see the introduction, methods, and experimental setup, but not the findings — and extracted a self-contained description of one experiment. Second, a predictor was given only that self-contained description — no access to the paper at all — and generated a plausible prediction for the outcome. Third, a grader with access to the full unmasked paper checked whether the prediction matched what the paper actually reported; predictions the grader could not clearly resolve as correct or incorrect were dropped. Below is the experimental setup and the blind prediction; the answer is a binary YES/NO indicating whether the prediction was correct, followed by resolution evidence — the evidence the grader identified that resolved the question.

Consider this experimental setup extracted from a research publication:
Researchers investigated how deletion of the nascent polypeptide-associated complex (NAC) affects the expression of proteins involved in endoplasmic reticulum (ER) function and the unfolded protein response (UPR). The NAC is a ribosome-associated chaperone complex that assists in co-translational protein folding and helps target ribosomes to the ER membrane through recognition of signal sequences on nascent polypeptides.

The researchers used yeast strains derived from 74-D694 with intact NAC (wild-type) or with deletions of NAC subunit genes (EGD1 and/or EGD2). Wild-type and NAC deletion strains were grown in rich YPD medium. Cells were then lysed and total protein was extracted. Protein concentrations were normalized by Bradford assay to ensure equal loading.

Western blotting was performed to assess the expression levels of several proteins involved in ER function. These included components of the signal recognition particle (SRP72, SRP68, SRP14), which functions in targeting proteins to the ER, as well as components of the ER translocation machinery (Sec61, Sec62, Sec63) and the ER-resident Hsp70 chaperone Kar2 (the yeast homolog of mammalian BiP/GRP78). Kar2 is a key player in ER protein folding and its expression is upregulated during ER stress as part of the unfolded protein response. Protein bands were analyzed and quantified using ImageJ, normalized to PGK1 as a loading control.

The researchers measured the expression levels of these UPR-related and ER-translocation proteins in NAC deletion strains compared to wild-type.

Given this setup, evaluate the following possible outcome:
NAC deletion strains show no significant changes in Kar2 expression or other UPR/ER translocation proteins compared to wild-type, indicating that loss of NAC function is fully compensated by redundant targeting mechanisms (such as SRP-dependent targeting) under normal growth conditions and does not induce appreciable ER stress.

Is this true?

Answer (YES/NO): NO